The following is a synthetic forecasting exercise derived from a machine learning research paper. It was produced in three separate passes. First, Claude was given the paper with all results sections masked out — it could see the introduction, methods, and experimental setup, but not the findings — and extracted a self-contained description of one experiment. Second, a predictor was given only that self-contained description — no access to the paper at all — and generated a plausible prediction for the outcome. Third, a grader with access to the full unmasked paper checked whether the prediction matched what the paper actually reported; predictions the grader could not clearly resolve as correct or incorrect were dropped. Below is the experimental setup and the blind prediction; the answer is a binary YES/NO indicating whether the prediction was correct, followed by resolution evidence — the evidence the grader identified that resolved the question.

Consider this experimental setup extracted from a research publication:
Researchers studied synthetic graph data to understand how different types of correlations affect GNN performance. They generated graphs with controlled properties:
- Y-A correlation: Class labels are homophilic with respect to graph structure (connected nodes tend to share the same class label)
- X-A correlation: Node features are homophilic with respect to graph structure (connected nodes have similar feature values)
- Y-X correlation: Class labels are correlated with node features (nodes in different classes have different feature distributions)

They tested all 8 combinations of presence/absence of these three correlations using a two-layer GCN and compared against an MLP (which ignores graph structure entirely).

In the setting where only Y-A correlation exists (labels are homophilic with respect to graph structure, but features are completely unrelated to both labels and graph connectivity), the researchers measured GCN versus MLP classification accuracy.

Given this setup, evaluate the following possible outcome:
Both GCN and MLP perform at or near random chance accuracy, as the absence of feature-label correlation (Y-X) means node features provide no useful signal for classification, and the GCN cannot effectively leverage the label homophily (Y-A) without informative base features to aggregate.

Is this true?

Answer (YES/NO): NO